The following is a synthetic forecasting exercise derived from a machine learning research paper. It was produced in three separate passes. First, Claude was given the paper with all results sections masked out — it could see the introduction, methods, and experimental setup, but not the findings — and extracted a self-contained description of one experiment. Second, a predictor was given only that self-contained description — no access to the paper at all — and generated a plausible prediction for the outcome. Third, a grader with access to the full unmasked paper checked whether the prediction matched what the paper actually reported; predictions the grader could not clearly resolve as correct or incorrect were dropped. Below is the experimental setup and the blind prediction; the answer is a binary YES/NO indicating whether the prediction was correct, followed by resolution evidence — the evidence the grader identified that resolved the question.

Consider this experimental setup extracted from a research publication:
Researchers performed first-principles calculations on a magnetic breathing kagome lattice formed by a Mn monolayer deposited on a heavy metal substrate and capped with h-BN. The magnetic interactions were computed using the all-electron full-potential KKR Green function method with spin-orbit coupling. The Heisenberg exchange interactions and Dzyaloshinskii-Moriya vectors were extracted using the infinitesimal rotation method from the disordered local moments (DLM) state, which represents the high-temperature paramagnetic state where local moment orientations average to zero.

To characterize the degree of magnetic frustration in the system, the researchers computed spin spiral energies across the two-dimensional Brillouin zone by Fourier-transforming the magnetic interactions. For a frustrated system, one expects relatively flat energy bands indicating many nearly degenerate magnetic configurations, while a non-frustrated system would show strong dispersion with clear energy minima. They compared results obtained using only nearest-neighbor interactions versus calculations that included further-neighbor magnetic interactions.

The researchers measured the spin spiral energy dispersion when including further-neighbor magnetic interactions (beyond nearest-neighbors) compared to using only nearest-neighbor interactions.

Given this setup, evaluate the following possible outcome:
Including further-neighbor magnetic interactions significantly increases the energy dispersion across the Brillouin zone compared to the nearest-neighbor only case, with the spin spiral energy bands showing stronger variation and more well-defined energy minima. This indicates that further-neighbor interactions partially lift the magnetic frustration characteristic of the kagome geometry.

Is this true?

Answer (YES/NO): NO